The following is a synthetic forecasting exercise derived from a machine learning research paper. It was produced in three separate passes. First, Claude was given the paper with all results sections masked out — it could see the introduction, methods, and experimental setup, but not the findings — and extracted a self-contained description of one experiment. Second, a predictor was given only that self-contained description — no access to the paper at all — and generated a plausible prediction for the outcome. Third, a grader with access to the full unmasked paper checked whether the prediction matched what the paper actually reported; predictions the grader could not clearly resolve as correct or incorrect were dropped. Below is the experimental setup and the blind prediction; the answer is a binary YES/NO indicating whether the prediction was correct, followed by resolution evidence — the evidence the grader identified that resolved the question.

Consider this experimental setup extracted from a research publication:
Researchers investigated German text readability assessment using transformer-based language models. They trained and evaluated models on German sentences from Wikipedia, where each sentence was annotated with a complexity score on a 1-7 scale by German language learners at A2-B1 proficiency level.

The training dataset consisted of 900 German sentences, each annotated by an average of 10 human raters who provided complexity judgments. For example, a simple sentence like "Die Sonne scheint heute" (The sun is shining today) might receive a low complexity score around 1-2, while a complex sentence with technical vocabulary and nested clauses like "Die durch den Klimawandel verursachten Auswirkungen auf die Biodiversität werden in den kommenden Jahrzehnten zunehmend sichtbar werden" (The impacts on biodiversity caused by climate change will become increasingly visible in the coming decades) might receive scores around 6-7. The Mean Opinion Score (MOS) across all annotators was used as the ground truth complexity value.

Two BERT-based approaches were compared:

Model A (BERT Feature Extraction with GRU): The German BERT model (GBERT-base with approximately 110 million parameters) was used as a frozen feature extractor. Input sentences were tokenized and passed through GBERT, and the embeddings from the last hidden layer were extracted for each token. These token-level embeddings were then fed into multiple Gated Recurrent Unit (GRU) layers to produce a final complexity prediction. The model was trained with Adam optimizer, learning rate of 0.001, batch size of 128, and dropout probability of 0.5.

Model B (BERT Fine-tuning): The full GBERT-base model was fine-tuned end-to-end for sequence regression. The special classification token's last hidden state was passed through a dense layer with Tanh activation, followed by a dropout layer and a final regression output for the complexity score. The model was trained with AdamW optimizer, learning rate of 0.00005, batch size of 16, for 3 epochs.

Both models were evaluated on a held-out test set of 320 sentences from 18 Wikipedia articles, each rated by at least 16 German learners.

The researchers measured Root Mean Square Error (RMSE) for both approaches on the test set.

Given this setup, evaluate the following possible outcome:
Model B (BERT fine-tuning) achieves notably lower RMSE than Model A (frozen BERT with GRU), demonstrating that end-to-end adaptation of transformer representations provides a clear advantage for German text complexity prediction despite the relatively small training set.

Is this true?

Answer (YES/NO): YES